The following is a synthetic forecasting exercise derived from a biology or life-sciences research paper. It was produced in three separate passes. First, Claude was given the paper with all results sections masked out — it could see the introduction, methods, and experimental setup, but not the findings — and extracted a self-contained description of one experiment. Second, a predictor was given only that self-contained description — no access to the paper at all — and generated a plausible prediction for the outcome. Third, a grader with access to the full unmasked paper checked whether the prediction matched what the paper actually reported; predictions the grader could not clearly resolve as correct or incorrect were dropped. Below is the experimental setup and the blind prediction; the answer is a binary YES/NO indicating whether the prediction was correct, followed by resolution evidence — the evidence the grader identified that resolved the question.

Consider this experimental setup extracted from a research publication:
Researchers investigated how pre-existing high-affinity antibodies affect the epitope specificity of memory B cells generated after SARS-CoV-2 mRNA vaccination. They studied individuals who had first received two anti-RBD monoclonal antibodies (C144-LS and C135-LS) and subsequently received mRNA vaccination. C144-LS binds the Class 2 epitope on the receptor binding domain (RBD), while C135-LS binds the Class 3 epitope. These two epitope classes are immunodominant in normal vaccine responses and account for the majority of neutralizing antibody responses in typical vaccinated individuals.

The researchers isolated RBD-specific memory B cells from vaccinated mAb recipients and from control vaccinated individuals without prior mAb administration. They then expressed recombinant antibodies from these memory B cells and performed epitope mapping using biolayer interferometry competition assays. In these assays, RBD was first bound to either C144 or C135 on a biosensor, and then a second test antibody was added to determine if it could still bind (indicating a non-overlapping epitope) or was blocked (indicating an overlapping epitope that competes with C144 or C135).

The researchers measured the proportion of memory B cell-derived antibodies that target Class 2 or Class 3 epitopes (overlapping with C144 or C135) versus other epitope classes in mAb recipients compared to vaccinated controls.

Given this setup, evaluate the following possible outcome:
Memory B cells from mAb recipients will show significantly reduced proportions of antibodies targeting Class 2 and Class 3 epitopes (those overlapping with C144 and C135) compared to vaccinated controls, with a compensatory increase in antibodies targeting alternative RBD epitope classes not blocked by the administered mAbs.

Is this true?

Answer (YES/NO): YES